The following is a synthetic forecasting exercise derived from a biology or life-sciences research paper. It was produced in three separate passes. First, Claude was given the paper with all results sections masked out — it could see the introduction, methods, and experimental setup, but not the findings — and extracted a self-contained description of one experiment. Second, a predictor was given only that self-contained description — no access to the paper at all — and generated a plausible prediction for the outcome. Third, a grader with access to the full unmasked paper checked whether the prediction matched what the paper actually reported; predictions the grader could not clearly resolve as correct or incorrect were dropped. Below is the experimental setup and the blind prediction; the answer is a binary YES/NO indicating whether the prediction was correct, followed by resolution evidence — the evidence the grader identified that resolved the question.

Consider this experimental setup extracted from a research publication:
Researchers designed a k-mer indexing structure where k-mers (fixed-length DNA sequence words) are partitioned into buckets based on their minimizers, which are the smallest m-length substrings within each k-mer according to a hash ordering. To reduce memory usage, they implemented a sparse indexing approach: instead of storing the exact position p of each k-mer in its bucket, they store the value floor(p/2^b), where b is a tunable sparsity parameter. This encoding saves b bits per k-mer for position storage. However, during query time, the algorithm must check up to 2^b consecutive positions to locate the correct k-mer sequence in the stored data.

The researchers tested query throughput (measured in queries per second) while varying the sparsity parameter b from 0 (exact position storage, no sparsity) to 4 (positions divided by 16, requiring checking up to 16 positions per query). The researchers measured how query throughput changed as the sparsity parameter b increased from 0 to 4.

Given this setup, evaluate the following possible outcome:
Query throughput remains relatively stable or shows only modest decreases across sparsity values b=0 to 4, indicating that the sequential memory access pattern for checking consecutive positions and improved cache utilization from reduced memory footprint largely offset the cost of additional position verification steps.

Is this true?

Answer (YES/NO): YES